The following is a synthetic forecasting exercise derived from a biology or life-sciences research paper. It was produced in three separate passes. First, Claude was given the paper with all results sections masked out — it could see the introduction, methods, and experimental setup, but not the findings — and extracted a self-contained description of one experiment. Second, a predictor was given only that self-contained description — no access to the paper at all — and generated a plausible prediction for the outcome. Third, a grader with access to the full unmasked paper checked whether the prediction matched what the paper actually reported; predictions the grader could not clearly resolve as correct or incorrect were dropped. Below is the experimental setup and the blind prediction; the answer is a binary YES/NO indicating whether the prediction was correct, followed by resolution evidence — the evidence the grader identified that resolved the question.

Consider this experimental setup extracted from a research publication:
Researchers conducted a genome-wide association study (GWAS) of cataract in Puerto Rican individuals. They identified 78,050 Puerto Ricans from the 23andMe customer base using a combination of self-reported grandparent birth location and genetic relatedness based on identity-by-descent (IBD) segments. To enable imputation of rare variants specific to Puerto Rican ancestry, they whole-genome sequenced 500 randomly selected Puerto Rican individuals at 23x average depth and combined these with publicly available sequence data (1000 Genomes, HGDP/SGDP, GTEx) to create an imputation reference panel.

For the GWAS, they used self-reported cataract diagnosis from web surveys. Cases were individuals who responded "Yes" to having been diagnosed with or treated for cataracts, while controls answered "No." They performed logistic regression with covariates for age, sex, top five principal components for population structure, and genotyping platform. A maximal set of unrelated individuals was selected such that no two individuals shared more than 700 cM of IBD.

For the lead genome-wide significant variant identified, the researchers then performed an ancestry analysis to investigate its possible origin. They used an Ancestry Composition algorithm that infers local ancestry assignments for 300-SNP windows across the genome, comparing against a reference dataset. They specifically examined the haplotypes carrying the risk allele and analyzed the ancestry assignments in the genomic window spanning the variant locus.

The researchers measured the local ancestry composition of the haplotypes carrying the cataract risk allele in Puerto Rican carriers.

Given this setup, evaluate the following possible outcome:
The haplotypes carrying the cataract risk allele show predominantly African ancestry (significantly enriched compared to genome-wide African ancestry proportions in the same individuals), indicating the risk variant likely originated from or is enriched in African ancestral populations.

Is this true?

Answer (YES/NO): NO